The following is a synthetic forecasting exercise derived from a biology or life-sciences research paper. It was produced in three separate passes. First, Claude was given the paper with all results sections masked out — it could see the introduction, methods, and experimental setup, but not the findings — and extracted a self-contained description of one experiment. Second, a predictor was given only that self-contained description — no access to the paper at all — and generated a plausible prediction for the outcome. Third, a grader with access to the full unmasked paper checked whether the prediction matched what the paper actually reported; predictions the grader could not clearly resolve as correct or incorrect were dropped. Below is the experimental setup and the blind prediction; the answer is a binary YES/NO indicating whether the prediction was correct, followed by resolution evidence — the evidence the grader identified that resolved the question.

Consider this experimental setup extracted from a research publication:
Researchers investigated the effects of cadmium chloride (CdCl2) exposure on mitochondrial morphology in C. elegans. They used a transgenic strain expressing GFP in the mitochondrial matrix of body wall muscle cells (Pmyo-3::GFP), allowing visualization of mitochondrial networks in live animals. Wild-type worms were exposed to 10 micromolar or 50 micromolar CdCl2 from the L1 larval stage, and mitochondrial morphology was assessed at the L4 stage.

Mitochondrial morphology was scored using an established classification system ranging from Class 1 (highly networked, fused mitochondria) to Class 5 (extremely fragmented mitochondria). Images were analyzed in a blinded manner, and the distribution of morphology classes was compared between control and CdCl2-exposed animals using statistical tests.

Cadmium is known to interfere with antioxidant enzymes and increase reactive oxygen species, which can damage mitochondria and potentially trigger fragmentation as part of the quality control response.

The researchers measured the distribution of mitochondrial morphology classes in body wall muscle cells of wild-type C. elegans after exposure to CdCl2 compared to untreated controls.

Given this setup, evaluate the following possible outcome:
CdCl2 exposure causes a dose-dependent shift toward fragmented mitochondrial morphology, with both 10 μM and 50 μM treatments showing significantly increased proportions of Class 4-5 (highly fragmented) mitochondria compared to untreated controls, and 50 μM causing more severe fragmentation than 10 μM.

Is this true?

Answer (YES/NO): NO